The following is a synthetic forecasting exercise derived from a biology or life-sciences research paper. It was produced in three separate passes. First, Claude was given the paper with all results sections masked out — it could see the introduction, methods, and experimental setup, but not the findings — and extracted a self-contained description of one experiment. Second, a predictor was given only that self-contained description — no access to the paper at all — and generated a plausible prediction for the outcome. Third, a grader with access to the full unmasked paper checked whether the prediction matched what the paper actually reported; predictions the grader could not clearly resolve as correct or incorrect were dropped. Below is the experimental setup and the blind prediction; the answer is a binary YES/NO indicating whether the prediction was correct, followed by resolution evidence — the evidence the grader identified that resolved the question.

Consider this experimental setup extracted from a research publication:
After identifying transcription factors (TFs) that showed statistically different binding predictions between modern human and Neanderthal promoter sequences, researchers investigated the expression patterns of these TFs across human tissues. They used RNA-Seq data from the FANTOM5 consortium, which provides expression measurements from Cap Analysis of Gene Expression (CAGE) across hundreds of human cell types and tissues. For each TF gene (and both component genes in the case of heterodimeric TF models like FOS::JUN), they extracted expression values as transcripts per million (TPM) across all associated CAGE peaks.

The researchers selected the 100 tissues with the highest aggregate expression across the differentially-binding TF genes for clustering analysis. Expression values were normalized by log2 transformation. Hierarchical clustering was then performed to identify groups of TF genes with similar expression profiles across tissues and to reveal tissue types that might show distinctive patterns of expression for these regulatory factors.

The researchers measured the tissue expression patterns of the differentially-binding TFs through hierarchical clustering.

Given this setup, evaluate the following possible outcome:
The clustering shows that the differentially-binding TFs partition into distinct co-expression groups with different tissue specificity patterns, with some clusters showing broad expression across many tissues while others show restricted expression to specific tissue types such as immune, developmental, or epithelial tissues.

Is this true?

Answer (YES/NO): NO